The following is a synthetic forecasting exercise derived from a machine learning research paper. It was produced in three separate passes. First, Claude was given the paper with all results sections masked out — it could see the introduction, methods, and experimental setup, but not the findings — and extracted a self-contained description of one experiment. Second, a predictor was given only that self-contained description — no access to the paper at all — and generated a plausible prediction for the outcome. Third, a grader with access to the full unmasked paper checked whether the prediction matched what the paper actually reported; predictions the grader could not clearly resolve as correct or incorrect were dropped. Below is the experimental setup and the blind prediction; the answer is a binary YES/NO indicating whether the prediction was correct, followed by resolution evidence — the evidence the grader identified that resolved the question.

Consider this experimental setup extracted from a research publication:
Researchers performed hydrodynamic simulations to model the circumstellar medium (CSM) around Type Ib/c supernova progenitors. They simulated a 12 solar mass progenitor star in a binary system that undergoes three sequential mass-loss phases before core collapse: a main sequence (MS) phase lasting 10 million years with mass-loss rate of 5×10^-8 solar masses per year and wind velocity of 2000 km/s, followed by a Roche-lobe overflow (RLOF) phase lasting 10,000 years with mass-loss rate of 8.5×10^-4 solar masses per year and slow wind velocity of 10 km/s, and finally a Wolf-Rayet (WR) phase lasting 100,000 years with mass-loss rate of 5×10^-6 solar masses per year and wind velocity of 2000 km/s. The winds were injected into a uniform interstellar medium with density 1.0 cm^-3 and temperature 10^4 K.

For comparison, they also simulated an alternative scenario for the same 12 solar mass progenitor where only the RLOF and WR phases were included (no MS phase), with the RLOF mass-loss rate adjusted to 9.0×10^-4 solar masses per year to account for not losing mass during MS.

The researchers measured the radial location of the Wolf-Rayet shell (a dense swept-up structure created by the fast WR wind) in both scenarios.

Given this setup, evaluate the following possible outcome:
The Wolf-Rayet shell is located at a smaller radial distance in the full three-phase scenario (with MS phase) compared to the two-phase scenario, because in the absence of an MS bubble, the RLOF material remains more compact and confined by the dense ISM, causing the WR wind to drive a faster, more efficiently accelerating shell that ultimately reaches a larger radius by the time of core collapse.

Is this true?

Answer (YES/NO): NO